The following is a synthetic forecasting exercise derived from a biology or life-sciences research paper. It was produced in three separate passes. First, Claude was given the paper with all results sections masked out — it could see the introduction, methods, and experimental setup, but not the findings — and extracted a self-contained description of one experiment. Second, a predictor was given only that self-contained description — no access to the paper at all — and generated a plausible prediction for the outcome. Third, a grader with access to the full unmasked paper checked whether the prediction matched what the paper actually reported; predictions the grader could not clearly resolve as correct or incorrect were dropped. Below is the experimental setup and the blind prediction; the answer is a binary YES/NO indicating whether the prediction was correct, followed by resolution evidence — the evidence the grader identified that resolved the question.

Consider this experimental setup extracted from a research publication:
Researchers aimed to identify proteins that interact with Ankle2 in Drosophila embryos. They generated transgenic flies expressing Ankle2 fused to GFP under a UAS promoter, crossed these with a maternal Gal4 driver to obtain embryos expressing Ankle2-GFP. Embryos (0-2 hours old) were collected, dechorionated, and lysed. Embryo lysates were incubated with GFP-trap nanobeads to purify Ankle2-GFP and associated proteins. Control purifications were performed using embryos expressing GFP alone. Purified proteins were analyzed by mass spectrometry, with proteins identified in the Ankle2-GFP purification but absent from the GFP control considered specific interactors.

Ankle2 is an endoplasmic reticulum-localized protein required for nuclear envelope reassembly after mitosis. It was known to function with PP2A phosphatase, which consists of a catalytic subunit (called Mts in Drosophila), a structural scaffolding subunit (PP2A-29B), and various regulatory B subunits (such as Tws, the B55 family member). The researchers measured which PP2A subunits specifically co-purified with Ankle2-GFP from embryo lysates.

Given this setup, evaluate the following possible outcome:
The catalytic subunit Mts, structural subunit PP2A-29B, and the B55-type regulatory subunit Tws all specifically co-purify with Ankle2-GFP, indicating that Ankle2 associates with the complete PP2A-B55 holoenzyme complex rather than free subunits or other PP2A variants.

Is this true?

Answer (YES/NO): NO